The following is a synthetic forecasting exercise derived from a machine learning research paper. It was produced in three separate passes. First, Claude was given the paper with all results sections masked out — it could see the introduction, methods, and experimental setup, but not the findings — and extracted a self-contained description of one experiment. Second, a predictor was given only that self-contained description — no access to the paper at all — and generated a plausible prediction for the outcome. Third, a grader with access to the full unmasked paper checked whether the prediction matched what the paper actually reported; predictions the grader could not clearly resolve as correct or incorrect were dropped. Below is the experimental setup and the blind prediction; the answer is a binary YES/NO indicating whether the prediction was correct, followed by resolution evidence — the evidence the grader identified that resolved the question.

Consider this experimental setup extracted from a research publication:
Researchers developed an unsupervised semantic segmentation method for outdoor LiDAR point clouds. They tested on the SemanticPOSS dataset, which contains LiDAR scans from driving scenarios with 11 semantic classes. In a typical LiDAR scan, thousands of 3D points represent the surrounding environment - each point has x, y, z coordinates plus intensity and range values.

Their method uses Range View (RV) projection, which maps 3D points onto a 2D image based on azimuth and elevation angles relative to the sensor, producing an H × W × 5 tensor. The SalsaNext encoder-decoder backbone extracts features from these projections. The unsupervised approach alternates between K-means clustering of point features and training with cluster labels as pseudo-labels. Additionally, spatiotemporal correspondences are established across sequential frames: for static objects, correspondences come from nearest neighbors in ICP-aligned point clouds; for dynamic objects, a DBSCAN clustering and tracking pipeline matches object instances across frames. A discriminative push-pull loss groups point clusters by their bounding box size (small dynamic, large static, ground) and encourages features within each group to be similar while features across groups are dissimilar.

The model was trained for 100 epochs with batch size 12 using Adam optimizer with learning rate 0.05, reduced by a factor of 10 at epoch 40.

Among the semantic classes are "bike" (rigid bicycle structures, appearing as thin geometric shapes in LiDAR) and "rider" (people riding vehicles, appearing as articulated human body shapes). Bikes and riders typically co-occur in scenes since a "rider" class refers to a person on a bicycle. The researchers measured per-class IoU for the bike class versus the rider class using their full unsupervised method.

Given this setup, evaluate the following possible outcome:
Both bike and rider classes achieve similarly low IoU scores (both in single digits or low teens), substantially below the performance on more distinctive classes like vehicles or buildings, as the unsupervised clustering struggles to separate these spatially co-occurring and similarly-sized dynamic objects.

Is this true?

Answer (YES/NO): NO